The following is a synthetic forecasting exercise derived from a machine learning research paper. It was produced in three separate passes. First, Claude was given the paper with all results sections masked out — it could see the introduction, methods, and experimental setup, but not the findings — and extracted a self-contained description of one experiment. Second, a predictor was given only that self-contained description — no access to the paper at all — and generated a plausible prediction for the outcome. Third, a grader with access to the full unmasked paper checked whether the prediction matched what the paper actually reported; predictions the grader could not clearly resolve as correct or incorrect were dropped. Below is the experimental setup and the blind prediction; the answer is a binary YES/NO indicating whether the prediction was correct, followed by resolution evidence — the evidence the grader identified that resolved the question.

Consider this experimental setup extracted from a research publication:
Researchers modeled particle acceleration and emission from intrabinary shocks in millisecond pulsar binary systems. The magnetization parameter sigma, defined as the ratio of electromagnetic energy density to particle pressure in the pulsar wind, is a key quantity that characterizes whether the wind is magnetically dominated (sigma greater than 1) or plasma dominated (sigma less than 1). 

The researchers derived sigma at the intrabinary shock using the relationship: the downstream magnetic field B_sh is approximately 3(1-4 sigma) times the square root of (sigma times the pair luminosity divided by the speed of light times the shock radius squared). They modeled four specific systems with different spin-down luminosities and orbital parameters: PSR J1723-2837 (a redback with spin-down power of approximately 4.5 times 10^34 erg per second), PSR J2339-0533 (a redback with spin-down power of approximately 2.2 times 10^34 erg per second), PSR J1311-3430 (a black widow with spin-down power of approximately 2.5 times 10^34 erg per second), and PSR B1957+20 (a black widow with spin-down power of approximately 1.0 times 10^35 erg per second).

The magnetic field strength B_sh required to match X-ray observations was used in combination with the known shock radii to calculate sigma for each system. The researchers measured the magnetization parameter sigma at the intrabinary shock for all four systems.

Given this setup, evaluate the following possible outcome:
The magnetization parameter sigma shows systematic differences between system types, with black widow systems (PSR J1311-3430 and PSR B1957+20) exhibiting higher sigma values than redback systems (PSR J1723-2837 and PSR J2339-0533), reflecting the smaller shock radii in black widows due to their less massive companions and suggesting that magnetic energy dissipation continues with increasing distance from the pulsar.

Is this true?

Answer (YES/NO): NO